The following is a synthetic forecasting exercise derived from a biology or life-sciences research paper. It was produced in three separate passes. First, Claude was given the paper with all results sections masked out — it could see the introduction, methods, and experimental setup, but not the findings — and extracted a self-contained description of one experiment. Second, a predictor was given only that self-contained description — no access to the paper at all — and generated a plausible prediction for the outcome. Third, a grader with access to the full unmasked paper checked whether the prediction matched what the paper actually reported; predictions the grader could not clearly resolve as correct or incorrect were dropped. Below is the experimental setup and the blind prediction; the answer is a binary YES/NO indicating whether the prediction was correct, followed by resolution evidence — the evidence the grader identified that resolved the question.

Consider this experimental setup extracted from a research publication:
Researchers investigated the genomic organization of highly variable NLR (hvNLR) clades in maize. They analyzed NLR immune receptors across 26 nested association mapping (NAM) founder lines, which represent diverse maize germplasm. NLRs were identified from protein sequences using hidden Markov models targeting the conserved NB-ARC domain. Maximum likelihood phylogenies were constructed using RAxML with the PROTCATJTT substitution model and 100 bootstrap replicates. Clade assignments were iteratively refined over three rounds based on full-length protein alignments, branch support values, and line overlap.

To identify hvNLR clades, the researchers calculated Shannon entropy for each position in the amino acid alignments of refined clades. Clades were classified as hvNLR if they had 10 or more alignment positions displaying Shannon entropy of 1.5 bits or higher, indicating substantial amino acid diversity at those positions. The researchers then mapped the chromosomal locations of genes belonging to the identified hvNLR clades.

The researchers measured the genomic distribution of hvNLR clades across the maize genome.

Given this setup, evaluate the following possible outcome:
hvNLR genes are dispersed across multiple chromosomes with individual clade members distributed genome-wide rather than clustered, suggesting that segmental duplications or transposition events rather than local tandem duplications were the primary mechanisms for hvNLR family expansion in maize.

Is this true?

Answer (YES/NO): NO